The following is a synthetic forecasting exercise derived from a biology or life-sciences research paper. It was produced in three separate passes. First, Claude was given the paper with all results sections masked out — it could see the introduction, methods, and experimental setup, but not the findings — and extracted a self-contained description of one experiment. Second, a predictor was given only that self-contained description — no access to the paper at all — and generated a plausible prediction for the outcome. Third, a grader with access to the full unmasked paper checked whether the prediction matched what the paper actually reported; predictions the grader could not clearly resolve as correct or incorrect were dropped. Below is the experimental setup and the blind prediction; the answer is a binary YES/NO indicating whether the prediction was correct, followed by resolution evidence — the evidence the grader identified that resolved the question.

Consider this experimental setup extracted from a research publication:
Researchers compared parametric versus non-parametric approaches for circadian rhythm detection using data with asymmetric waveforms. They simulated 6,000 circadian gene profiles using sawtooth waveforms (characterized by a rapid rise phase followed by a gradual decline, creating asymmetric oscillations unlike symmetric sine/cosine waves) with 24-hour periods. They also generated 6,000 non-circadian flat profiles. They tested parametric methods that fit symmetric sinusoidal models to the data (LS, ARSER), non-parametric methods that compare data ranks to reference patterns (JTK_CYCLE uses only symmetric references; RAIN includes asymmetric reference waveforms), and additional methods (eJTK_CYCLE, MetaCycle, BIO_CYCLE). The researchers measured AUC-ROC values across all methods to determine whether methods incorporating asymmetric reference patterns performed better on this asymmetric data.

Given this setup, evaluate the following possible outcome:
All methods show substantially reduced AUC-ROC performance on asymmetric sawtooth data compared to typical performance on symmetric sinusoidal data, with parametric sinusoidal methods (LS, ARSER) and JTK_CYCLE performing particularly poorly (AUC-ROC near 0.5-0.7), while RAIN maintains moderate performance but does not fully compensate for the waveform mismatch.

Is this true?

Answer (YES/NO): NO